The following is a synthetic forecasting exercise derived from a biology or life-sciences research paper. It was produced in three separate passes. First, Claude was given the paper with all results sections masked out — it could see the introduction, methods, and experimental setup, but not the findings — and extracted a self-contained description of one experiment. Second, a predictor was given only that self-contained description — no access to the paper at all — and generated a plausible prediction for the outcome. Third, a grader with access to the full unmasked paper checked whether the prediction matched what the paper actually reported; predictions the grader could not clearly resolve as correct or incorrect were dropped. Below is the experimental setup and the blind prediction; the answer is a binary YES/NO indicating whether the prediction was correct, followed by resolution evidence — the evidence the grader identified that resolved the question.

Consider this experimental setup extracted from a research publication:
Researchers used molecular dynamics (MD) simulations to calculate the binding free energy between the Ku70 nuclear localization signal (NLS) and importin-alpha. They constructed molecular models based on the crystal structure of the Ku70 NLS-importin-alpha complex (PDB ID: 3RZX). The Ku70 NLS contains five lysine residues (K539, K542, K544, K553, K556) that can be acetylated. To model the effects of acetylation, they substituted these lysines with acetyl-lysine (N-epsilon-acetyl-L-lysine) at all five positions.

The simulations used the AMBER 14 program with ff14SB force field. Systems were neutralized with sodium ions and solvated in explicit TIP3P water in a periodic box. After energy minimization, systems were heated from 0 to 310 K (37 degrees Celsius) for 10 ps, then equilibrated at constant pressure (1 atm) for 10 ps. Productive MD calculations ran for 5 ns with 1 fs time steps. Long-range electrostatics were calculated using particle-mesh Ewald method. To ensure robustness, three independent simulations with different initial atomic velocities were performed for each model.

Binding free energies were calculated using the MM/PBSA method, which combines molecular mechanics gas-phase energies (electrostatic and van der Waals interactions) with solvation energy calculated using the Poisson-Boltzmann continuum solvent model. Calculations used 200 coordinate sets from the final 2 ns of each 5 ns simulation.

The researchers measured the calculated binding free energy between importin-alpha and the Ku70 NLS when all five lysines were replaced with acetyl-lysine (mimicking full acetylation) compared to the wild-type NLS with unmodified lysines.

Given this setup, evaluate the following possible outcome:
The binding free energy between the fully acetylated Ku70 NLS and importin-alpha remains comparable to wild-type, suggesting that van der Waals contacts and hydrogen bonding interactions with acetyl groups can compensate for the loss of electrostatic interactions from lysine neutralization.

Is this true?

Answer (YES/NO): NO